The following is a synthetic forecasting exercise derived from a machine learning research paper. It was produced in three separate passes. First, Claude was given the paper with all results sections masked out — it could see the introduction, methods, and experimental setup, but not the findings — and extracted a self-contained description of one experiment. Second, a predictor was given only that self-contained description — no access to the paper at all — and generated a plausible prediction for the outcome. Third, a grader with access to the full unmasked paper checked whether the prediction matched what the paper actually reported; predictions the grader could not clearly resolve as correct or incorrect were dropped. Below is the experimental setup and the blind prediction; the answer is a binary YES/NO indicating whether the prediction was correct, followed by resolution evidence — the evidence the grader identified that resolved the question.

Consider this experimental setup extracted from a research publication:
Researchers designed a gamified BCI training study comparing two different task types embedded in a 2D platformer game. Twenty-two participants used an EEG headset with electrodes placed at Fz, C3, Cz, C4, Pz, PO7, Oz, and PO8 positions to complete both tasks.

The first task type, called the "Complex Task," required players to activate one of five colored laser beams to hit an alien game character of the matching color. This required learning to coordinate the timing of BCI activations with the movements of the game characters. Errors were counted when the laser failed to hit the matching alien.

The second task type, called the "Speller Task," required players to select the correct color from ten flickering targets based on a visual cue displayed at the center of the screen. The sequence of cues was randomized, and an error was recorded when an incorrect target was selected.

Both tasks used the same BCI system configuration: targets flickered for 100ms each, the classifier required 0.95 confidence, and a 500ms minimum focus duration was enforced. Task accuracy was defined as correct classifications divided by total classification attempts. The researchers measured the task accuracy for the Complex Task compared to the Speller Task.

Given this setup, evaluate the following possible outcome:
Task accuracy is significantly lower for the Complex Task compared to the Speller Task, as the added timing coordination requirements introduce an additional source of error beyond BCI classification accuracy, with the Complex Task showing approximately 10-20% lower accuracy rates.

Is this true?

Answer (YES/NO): NO